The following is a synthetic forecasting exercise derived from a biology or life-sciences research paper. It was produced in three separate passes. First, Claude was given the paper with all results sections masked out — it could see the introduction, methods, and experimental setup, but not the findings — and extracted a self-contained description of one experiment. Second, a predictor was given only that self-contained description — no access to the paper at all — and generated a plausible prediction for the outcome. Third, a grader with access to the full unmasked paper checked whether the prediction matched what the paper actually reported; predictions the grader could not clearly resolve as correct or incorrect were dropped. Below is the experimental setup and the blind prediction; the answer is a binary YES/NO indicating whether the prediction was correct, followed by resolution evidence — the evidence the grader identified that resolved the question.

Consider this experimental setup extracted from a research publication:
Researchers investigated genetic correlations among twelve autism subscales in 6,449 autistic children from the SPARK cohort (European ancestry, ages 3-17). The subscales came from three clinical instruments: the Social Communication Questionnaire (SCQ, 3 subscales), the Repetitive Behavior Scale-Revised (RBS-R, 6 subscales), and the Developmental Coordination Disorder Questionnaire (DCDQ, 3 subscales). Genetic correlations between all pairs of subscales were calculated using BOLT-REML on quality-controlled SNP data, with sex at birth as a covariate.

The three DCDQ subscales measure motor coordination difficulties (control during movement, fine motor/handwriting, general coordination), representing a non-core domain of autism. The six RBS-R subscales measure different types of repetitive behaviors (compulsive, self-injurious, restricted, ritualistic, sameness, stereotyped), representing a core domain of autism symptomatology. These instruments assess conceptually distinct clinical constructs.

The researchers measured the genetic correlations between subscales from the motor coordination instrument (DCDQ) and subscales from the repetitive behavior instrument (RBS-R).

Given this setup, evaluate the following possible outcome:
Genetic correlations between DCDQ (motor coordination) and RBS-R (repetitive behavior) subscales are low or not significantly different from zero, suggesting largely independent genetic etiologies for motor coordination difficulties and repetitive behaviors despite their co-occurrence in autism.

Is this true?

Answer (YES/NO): NO